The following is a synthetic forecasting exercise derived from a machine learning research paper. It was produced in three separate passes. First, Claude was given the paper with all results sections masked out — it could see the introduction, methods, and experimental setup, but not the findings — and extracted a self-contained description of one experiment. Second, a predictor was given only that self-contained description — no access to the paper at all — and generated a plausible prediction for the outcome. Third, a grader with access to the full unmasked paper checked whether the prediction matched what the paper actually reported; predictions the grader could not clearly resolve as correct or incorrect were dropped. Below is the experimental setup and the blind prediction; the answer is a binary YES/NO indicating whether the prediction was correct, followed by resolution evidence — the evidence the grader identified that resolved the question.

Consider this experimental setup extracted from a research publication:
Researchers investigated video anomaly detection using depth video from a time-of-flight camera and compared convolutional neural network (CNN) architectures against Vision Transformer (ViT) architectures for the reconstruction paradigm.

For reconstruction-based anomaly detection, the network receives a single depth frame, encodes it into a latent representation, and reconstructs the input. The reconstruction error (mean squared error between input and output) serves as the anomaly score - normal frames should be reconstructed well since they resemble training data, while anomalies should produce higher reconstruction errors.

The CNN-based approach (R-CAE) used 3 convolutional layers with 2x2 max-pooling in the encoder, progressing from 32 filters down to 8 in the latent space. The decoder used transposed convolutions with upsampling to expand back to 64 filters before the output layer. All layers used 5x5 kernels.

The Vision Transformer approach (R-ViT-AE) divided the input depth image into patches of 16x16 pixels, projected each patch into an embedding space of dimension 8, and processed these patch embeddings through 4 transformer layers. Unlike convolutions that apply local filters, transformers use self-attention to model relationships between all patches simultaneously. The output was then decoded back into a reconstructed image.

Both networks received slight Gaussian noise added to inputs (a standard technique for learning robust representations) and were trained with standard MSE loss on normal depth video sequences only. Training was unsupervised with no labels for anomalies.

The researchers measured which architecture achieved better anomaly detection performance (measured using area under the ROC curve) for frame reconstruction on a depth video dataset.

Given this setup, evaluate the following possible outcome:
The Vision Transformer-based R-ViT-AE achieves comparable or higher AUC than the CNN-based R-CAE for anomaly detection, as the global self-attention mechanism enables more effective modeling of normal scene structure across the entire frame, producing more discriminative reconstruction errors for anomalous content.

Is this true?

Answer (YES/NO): YES